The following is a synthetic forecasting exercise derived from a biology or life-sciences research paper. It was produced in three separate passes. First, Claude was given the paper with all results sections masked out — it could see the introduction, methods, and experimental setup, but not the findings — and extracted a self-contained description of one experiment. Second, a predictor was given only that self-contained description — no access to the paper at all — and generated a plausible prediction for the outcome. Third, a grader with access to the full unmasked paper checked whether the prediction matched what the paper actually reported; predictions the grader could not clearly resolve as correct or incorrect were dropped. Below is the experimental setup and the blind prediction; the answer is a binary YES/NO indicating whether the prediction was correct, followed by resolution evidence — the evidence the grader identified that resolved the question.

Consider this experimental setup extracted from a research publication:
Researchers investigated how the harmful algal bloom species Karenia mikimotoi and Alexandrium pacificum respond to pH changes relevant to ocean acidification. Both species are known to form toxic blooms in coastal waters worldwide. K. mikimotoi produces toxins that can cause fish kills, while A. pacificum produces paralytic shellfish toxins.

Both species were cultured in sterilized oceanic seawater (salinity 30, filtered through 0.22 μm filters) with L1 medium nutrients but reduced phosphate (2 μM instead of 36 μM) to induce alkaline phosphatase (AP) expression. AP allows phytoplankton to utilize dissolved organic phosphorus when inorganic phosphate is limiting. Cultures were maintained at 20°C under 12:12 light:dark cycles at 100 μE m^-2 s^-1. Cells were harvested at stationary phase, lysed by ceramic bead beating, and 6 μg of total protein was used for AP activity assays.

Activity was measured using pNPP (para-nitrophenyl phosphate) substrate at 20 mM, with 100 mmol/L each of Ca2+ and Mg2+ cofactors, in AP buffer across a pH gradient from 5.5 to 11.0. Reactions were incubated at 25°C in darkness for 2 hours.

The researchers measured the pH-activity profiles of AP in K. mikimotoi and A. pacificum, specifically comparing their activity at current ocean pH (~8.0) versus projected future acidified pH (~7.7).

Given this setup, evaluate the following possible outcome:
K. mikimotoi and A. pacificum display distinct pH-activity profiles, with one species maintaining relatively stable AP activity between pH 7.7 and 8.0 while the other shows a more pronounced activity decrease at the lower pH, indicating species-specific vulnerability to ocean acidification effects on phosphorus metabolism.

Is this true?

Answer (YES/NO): NO